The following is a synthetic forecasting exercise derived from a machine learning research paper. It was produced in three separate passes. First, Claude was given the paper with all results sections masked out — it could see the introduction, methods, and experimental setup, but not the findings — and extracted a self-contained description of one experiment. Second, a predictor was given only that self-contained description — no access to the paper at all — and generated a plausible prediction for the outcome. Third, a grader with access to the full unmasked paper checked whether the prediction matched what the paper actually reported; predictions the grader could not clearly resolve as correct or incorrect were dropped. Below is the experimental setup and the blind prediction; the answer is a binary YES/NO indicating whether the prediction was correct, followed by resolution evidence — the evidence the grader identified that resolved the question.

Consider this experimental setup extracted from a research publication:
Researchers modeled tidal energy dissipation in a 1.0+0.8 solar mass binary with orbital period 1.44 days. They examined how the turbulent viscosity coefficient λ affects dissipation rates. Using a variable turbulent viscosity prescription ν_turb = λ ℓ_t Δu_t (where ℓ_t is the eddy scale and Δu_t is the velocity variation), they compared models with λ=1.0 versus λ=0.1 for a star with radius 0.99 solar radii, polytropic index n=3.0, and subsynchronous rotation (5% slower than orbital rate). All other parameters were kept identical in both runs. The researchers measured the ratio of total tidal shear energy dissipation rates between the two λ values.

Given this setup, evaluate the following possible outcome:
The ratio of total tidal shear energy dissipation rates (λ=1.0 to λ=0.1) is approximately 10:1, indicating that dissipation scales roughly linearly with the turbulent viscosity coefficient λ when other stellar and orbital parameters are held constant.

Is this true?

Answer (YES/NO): YES